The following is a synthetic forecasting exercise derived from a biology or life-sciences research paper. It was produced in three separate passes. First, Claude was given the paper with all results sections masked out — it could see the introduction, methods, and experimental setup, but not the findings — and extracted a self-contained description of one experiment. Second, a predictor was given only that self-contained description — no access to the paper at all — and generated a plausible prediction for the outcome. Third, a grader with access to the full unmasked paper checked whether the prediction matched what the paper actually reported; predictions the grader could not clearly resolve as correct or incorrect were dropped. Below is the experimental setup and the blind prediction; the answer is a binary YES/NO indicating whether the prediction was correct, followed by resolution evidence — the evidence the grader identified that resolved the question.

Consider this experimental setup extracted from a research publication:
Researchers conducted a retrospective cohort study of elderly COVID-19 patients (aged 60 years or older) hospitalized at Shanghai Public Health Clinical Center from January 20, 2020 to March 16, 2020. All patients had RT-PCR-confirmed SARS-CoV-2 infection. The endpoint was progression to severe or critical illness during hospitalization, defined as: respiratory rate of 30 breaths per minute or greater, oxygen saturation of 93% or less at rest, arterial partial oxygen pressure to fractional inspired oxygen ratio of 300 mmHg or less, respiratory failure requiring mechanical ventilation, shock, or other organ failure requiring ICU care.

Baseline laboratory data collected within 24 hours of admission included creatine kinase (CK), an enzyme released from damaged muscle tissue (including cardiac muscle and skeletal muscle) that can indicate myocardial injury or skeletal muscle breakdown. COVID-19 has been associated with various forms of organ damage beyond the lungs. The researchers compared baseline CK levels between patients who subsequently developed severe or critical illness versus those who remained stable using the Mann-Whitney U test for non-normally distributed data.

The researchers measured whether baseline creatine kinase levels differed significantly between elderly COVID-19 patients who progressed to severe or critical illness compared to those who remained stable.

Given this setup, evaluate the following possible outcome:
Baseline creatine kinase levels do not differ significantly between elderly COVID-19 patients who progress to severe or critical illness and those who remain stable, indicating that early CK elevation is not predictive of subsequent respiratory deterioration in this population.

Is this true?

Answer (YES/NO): NO